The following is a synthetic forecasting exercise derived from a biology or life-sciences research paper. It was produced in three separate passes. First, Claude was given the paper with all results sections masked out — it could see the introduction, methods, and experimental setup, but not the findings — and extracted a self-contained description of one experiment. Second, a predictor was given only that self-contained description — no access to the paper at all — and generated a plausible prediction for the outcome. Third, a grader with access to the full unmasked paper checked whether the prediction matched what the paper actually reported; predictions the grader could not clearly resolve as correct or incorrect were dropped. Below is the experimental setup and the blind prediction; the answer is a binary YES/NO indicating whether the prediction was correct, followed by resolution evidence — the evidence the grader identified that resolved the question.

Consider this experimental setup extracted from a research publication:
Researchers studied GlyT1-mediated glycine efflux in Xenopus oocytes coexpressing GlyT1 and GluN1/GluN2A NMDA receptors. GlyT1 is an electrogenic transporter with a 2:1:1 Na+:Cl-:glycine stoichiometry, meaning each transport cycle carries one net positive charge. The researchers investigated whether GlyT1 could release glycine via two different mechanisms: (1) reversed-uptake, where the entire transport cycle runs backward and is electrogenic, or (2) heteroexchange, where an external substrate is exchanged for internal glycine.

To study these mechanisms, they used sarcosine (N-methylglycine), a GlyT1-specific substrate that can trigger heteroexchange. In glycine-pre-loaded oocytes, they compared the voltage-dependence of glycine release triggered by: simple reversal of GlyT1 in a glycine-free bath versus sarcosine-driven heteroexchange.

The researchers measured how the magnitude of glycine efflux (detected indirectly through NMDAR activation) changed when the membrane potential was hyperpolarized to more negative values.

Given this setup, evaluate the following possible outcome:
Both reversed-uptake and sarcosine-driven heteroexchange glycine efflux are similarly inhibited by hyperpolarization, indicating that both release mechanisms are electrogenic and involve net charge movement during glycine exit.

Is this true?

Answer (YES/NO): NO